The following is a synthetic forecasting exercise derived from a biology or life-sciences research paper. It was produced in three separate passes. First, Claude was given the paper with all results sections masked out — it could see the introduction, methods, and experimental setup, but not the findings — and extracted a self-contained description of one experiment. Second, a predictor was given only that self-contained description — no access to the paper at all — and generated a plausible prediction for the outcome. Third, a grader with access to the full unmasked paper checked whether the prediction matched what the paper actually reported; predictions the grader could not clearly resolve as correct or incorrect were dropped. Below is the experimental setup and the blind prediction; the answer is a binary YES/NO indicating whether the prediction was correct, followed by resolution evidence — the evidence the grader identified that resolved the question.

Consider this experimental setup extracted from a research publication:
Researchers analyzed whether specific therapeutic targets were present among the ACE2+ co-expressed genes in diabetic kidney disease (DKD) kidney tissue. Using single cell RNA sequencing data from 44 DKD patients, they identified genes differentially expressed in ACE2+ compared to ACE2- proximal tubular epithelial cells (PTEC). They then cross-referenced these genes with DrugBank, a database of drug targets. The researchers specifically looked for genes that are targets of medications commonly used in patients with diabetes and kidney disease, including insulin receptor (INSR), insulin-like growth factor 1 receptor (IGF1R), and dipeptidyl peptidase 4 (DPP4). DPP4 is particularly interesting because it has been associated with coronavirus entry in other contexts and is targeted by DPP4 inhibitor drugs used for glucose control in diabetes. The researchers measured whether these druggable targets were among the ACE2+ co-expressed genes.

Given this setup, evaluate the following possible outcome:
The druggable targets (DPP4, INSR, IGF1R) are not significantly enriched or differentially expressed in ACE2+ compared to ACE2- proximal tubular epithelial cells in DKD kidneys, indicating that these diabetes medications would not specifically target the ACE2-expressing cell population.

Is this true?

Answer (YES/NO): NO